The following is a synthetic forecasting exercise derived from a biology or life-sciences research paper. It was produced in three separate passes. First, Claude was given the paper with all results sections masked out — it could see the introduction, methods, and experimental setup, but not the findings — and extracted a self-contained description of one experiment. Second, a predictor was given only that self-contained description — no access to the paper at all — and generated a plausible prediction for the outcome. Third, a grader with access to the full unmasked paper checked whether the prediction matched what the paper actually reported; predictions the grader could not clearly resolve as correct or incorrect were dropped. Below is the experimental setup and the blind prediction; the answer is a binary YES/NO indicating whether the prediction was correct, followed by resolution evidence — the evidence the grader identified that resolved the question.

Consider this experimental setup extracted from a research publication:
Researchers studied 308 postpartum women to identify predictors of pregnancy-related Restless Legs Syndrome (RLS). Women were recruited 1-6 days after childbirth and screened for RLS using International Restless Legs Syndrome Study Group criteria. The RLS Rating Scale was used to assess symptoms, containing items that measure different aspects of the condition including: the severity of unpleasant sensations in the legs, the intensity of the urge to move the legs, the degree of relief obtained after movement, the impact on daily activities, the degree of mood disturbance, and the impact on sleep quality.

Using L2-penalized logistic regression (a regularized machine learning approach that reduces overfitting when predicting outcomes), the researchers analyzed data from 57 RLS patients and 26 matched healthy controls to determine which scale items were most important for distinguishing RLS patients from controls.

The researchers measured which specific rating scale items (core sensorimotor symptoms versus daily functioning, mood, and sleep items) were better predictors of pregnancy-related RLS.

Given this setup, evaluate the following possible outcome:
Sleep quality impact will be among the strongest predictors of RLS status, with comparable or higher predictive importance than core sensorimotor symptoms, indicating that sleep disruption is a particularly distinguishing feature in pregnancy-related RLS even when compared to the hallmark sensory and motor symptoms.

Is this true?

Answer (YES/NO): NO